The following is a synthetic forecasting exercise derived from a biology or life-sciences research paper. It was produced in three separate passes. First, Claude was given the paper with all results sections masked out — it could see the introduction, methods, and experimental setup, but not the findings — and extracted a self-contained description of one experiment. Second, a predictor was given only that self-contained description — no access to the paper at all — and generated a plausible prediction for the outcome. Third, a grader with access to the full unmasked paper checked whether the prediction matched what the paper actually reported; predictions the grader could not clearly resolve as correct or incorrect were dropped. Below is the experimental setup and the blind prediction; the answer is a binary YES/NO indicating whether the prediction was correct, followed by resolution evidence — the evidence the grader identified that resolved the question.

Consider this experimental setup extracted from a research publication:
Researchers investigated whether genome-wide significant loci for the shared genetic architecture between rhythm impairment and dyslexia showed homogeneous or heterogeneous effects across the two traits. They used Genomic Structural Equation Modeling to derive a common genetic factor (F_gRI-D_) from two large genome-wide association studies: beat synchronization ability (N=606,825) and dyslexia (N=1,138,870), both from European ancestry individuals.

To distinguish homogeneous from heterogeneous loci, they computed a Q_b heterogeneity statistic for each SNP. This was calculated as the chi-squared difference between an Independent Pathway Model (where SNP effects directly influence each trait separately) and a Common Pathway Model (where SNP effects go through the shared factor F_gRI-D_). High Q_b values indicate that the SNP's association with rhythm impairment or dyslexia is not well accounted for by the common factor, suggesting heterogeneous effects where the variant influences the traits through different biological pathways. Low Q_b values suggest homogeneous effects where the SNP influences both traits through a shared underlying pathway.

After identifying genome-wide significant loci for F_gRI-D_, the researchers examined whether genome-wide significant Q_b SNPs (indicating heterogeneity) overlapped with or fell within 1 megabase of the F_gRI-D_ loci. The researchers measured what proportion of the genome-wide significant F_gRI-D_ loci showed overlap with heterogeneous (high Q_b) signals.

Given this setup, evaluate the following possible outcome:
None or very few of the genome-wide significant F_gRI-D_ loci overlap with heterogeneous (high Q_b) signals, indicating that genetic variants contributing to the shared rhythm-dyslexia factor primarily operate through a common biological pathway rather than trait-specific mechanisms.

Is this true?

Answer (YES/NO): YES